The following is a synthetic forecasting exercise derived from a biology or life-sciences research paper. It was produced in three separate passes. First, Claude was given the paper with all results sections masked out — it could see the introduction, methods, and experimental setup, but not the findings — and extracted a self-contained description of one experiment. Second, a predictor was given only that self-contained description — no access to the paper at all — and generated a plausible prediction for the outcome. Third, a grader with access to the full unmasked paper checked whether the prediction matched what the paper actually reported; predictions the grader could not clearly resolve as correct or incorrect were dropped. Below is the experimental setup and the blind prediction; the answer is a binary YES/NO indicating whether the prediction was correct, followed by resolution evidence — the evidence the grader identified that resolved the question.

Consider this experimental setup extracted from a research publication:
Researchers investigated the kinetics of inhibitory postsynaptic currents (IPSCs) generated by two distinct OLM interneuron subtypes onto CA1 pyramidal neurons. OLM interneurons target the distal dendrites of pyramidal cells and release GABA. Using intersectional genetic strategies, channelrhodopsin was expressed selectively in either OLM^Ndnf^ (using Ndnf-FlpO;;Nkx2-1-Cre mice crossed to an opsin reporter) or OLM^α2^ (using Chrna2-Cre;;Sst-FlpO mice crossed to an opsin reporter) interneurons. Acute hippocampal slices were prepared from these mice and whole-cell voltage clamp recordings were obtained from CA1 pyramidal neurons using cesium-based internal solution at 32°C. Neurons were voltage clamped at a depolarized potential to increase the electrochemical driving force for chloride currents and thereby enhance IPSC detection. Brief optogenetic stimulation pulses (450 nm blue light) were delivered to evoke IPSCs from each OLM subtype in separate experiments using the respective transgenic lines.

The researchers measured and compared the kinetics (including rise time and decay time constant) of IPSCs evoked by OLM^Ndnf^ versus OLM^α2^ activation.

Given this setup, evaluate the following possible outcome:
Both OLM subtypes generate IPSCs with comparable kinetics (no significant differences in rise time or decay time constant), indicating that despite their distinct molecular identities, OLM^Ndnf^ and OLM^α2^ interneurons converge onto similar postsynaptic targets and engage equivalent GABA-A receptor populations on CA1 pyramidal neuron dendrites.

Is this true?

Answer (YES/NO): NO